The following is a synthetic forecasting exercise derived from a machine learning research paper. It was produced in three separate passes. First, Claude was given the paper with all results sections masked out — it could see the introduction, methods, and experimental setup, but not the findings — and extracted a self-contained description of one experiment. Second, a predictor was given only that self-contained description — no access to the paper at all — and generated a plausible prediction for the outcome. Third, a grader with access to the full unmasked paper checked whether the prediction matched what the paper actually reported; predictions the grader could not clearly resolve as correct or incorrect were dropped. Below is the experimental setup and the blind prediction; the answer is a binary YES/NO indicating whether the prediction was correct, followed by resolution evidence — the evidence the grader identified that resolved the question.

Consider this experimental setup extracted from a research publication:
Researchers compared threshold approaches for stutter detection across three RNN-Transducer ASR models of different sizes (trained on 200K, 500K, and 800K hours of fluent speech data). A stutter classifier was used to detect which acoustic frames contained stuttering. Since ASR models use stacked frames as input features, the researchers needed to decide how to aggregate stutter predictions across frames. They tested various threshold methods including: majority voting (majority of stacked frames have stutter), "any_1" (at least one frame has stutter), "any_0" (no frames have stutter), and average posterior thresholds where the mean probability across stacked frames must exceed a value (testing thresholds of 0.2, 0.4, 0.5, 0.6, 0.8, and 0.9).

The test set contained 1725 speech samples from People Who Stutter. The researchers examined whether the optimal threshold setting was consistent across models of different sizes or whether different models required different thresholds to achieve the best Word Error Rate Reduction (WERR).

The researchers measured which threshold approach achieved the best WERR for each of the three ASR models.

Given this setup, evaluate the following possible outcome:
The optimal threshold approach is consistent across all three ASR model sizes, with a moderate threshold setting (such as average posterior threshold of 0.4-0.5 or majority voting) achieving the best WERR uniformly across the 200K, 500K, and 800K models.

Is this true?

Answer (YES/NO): NO